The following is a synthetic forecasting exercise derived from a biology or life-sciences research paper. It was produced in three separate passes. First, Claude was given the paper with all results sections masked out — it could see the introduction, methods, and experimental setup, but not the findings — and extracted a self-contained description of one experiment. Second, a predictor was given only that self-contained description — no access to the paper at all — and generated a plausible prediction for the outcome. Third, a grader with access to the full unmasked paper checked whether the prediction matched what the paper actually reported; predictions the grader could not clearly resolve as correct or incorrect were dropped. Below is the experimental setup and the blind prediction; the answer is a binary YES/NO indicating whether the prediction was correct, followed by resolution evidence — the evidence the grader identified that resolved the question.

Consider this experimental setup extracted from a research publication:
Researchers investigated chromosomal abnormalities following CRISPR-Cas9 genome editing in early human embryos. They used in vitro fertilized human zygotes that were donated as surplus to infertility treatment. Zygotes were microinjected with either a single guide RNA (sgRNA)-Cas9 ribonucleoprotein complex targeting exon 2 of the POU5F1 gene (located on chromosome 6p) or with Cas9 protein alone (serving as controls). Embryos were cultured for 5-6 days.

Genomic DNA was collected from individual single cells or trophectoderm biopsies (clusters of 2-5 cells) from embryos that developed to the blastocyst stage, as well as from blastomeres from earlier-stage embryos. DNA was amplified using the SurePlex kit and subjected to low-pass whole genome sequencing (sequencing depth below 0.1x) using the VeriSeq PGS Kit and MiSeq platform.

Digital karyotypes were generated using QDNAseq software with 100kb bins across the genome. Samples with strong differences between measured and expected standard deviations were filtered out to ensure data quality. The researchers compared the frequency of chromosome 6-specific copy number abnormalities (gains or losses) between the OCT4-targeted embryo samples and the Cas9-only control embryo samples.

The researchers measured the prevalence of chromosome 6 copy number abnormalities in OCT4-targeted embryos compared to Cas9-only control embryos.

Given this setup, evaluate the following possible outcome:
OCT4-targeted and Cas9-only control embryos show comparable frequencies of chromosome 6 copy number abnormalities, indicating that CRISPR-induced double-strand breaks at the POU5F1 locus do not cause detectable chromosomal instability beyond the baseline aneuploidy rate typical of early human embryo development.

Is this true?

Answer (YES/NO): NO